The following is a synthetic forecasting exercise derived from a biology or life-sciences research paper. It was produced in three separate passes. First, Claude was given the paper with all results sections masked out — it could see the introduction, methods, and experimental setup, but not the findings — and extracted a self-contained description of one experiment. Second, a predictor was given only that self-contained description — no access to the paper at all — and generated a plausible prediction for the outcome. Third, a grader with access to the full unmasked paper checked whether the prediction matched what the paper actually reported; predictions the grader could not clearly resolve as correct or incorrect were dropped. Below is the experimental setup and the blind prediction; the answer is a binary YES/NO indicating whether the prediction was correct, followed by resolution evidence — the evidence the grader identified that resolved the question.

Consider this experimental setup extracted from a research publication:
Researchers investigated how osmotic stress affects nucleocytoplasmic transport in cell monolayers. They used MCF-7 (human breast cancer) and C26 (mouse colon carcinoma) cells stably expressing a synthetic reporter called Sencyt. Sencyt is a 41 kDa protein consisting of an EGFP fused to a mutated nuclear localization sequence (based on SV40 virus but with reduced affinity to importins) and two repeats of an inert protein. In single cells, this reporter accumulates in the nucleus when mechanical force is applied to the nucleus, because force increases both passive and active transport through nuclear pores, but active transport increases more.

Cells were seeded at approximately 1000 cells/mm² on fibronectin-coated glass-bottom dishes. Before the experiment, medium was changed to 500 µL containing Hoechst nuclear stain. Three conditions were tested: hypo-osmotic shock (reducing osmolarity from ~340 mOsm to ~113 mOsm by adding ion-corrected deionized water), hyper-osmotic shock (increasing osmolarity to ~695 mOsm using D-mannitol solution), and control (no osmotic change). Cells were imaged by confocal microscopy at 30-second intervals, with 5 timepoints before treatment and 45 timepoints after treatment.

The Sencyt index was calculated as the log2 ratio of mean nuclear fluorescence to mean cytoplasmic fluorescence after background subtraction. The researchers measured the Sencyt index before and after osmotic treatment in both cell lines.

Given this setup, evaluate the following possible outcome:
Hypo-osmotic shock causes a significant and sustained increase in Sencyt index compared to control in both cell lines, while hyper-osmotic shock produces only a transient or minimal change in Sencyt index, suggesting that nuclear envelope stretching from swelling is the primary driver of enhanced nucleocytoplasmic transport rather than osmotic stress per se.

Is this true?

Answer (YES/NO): NO